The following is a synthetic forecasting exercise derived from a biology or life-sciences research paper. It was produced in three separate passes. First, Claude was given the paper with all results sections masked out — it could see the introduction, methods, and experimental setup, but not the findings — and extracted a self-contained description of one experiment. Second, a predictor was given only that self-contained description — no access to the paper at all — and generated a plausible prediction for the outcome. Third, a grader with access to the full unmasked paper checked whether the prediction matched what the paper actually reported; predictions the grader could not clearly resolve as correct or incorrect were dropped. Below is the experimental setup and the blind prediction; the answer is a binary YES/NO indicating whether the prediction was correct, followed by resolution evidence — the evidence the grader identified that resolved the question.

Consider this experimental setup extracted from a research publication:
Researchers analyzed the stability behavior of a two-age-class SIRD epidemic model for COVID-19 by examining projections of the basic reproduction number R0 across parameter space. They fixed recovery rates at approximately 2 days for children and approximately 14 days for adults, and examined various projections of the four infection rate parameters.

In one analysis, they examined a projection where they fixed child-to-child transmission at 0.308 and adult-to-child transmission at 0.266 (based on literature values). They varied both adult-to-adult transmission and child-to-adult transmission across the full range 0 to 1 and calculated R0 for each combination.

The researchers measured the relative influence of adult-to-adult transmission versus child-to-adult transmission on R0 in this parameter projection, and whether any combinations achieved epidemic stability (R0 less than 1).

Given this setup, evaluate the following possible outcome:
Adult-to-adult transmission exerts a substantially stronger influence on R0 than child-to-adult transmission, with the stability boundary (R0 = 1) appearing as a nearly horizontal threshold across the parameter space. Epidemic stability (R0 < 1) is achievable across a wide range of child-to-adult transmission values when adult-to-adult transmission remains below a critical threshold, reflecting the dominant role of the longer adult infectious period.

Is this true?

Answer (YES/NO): NO